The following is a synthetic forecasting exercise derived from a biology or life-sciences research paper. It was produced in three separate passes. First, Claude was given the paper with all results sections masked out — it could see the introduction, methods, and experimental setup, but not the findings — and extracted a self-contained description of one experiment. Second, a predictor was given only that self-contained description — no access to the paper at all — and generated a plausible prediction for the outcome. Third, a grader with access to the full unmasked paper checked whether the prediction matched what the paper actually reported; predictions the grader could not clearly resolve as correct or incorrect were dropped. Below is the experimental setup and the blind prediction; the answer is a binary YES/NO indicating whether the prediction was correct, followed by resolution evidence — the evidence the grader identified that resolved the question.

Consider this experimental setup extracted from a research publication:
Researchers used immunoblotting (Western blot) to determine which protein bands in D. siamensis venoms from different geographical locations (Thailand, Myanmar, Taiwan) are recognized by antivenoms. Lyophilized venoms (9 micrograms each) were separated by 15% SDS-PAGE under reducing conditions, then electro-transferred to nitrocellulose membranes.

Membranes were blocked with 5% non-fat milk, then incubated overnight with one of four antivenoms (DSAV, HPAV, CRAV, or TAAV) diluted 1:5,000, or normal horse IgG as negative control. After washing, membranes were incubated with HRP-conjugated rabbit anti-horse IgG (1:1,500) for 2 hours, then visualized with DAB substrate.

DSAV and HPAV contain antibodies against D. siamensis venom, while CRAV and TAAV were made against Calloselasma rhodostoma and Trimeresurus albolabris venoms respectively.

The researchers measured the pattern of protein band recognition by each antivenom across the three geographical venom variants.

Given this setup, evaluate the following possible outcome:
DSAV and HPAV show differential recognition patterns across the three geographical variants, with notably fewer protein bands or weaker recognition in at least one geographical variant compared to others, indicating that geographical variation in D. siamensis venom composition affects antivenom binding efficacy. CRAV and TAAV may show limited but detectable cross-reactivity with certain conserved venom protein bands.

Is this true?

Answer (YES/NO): NO